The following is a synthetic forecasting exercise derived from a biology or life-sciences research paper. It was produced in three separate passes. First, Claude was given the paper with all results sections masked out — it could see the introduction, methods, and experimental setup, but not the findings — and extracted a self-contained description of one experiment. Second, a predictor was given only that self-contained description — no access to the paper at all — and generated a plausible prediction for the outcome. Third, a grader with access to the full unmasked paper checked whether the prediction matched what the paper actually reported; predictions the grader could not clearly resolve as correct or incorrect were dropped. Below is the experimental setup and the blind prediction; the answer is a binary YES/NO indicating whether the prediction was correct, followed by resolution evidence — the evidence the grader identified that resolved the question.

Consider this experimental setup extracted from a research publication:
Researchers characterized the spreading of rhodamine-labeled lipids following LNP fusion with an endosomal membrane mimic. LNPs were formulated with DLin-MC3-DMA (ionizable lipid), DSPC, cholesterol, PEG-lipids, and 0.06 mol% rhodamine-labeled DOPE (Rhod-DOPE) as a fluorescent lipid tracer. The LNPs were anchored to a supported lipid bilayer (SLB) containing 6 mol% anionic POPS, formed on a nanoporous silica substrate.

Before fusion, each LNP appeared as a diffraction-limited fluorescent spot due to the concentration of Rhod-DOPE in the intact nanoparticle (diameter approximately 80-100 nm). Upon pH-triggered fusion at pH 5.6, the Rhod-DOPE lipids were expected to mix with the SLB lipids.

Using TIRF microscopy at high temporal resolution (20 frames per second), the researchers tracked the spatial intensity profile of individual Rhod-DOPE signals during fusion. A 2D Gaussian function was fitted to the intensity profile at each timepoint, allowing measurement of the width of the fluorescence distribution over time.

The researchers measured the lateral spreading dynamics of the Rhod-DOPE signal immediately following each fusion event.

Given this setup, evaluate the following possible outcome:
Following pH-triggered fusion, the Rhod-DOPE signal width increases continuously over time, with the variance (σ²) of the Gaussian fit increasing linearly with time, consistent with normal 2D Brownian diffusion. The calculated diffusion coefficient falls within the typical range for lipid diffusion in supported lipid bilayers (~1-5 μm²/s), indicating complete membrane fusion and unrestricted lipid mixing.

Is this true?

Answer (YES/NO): YES